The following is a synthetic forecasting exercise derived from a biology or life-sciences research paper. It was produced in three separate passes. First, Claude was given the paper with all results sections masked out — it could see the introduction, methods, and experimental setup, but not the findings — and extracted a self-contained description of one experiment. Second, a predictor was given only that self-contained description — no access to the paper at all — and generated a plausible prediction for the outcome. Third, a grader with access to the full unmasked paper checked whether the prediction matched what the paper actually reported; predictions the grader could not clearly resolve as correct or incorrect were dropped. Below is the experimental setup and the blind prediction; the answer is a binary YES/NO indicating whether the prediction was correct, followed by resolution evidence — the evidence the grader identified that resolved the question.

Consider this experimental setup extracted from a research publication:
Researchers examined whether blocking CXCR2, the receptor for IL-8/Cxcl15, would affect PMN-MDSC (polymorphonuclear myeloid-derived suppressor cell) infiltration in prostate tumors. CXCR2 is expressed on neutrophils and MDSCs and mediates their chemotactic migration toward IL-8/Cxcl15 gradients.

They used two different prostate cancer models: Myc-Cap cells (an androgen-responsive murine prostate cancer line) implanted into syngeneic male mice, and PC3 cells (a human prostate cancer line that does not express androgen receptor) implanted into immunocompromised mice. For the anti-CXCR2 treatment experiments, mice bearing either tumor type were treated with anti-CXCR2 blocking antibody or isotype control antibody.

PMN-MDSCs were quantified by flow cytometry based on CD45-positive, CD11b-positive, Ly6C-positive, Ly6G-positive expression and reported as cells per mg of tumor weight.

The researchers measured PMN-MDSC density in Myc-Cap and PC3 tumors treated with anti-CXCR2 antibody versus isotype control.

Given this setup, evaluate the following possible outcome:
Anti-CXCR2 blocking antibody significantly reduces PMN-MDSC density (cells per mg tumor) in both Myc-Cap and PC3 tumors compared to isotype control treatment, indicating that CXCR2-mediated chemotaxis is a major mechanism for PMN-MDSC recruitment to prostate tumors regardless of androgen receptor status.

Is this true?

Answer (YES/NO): YES